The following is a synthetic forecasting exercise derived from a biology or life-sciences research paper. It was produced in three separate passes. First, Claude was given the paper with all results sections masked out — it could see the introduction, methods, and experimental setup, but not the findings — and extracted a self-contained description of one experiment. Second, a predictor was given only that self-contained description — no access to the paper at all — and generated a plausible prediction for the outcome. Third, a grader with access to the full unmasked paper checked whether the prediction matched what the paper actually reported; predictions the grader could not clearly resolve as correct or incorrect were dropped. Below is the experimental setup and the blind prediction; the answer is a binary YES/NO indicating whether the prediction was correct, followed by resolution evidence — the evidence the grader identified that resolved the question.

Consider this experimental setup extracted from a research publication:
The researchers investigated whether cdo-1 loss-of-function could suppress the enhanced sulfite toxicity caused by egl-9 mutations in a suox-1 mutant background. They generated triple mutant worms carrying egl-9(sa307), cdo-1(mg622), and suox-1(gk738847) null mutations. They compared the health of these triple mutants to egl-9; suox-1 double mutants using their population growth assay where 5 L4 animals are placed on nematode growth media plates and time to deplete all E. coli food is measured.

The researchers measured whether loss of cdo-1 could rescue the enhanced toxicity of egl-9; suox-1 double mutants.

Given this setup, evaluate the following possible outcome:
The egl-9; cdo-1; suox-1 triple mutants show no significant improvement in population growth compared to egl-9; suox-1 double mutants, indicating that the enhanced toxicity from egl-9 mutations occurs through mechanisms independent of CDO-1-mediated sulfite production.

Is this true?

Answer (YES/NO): NO